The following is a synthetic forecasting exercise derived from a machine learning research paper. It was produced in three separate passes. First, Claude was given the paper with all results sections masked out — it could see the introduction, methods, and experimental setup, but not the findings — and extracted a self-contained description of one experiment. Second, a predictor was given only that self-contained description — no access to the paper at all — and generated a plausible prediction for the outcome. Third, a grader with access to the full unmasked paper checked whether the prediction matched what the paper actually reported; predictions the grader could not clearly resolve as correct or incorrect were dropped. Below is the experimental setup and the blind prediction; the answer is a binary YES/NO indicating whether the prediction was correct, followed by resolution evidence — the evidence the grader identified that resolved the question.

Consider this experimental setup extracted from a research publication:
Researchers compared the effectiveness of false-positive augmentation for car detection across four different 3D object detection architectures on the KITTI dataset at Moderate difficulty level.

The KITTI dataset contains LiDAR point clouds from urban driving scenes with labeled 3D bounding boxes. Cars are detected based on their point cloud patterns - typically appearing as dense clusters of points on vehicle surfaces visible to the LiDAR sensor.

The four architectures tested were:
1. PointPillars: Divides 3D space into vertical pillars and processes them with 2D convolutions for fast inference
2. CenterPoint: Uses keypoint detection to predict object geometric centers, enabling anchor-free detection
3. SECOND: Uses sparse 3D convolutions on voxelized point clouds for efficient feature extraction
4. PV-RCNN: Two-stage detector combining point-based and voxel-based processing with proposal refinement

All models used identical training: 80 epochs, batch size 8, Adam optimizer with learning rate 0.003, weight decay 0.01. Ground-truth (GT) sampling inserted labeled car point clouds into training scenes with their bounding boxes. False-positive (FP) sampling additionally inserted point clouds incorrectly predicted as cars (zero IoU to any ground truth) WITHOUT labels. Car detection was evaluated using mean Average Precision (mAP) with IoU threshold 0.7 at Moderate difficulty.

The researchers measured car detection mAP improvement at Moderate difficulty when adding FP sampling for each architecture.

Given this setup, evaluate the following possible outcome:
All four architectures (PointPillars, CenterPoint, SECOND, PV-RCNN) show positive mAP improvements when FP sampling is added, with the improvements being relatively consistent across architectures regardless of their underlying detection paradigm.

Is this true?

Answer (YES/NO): NO